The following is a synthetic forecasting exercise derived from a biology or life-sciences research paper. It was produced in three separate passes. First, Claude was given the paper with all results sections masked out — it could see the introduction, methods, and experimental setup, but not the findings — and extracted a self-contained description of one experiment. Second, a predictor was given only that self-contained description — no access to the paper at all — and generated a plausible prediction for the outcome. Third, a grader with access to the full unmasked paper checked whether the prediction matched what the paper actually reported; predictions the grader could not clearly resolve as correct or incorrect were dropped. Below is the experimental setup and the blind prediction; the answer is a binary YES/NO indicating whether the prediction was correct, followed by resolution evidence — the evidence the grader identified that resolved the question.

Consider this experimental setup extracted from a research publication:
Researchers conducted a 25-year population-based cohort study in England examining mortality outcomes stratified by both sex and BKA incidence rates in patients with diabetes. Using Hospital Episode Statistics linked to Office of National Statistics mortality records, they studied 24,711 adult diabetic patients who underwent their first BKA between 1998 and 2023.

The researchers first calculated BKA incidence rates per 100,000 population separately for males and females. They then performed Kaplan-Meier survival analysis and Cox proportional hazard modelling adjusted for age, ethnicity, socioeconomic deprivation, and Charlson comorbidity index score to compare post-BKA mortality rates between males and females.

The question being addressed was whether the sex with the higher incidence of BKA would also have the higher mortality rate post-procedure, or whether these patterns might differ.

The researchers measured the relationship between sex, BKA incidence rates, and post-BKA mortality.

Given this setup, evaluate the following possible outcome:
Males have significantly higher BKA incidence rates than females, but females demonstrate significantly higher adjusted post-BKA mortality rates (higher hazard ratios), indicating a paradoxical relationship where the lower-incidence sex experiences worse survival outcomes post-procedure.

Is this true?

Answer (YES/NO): YES